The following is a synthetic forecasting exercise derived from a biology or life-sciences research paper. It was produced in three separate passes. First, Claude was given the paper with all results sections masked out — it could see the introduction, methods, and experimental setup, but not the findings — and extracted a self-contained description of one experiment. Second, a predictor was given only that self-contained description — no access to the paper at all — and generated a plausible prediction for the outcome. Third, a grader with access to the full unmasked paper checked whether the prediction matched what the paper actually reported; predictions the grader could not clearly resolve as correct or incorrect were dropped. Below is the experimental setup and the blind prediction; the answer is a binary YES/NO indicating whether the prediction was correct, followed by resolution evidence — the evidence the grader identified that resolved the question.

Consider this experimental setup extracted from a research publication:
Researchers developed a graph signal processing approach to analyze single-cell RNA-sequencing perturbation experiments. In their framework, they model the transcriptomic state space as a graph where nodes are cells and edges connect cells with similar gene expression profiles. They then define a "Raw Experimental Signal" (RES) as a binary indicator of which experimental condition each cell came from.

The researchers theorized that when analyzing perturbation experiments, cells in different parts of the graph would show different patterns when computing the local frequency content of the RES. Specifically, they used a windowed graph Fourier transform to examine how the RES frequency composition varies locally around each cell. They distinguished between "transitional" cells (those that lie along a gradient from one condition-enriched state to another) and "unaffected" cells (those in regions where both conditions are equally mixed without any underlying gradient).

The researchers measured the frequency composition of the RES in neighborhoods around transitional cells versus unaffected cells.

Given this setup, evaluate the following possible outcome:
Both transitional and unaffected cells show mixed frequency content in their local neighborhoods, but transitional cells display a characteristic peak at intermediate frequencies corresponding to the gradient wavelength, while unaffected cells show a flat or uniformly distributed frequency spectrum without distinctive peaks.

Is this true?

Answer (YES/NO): NO